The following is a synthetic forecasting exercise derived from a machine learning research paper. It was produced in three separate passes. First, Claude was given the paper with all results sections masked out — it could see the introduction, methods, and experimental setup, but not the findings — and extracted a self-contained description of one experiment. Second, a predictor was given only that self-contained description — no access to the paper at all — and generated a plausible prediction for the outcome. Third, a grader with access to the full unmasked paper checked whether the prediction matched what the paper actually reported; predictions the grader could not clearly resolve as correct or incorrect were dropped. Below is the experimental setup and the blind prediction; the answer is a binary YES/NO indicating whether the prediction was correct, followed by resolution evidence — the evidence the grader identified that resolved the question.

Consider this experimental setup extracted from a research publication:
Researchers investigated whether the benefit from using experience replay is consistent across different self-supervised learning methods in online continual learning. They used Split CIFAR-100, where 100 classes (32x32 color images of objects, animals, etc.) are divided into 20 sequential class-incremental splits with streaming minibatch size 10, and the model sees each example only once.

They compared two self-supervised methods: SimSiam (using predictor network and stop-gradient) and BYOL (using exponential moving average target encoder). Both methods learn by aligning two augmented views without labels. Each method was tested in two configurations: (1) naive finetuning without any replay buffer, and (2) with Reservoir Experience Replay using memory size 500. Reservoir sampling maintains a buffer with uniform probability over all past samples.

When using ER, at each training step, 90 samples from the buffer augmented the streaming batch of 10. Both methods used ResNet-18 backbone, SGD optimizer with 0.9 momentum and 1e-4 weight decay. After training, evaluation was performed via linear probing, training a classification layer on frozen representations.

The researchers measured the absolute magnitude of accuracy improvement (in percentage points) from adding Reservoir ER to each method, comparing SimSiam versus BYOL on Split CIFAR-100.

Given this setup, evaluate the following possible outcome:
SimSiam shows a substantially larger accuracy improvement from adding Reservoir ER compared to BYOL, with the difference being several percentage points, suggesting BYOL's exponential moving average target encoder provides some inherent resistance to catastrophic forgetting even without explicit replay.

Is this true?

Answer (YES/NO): NO